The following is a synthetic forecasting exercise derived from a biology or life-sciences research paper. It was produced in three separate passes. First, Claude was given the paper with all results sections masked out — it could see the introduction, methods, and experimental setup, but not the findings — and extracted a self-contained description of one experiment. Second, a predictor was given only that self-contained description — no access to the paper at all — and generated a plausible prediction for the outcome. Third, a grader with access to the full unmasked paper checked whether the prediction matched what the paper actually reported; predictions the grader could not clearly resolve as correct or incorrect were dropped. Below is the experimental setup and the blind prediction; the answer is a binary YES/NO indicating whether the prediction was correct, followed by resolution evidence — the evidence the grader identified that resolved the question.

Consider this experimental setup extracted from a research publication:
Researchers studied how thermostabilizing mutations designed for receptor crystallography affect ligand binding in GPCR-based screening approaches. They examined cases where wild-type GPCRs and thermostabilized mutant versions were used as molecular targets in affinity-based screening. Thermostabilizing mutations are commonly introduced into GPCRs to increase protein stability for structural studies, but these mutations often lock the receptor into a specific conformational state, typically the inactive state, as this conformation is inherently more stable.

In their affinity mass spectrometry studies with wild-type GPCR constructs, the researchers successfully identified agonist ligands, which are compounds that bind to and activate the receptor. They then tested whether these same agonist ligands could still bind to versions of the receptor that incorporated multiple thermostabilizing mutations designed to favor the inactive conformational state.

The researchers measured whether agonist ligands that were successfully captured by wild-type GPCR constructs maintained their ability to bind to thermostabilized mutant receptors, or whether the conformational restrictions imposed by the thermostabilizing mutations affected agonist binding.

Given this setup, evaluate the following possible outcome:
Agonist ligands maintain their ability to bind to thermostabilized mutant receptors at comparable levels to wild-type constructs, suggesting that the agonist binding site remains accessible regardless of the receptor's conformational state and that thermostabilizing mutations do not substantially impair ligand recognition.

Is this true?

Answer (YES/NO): NO